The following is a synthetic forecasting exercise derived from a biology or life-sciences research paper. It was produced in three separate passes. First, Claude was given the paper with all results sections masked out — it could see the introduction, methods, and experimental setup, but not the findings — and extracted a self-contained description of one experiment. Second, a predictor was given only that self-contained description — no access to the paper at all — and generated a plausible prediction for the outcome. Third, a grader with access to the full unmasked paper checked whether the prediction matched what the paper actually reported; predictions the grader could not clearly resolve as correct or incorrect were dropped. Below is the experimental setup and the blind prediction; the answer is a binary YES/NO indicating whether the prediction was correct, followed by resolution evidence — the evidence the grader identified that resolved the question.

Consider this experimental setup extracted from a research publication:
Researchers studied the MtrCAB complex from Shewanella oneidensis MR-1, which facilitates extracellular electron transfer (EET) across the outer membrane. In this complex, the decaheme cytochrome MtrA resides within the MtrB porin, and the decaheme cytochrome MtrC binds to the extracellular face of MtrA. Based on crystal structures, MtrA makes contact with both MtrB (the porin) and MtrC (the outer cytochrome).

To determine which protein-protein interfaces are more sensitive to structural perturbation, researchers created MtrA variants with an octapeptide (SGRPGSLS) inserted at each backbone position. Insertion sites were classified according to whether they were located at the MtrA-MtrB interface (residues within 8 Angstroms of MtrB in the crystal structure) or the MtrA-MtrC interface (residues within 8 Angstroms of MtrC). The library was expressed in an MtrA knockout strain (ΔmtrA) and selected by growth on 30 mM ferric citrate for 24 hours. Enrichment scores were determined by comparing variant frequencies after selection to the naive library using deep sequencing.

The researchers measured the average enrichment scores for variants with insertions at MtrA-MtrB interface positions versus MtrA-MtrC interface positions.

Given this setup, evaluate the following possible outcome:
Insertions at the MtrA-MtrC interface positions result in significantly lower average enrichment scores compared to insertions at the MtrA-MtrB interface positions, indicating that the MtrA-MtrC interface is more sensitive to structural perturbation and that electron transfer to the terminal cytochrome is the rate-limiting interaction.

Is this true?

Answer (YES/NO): NO